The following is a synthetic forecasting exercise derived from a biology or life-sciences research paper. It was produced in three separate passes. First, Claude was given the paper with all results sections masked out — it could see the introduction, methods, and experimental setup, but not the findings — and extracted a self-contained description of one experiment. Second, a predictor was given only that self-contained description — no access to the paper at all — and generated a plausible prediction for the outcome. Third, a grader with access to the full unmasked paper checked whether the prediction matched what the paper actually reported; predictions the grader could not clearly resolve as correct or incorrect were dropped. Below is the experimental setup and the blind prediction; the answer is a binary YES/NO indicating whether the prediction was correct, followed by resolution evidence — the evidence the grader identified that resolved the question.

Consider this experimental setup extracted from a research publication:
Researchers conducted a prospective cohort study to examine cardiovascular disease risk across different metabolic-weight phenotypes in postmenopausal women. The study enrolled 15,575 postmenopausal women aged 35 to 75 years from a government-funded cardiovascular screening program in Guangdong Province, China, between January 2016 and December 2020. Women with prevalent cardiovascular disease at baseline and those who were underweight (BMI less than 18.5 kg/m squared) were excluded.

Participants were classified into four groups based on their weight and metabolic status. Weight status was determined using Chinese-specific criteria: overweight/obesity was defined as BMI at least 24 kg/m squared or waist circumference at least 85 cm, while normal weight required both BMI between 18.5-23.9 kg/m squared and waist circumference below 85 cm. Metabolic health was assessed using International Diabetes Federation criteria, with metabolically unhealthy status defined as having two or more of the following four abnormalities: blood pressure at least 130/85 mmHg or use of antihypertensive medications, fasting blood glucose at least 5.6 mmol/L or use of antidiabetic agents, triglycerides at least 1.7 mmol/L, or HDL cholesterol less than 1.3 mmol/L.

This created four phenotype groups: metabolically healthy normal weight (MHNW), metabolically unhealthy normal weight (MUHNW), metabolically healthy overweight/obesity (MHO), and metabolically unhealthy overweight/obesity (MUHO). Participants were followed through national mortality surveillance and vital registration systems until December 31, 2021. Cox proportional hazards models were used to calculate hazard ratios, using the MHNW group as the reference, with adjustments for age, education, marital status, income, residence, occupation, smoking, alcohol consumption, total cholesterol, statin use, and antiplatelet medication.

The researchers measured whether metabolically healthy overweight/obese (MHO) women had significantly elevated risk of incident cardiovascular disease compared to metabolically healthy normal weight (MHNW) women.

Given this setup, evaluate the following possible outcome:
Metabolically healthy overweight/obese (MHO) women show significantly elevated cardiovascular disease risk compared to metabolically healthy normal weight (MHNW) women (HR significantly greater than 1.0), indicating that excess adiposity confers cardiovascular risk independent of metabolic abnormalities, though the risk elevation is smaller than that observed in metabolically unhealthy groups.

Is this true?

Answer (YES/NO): YES